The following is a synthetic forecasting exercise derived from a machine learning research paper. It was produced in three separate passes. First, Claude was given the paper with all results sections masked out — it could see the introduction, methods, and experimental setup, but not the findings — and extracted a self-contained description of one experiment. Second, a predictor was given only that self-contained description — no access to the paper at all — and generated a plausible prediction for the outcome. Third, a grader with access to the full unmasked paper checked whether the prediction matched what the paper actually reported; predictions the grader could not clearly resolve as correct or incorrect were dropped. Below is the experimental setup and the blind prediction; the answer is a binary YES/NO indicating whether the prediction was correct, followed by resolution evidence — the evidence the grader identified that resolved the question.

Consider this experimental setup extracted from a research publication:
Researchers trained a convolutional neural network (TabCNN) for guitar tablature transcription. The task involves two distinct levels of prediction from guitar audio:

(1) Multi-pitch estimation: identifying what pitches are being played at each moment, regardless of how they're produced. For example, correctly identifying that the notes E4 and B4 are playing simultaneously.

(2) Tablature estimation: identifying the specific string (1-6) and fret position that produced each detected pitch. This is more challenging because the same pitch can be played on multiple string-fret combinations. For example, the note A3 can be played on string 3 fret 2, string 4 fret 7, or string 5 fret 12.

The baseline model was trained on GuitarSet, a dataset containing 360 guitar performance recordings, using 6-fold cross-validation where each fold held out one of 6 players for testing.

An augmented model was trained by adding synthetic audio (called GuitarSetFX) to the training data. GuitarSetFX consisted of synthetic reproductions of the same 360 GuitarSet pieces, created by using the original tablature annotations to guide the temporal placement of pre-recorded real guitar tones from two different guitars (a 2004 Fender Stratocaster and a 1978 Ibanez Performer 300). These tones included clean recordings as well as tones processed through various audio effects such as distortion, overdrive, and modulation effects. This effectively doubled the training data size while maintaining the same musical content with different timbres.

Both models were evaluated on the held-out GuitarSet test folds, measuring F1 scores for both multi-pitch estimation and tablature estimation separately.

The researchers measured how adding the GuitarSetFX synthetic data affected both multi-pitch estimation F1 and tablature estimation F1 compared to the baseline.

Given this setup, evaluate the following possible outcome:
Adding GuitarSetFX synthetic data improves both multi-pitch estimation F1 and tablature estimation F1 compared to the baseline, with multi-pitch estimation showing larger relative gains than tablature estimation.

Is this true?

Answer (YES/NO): NO